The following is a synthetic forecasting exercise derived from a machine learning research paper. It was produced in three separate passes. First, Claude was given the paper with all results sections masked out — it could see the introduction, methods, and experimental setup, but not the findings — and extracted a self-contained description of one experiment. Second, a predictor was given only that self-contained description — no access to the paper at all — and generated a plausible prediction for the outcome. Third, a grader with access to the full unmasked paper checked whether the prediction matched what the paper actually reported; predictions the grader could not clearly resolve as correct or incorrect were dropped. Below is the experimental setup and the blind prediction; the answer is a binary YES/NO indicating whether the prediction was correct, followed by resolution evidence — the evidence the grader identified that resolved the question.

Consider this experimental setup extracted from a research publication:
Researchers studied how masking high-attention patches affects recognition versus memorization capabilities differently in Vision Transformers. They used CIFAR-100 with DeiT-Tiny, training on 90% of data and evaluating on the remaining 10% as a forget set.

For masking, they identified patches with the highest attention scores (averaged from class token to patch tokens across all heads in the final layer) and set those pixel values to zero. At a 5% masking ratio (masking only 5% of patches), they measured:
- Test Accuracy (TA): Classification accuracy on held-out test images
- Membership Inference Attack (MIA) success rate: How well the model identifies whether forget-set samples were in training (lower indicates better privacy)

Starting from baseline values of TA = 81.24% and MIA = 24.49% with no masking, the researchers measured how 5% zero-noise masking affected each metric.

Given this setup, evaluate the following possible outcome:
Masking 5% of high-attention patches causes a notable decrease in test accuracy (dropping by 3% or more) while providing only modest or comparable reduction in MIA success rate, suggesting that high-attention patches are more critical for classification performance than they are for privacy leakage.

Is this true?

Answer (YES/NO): NO